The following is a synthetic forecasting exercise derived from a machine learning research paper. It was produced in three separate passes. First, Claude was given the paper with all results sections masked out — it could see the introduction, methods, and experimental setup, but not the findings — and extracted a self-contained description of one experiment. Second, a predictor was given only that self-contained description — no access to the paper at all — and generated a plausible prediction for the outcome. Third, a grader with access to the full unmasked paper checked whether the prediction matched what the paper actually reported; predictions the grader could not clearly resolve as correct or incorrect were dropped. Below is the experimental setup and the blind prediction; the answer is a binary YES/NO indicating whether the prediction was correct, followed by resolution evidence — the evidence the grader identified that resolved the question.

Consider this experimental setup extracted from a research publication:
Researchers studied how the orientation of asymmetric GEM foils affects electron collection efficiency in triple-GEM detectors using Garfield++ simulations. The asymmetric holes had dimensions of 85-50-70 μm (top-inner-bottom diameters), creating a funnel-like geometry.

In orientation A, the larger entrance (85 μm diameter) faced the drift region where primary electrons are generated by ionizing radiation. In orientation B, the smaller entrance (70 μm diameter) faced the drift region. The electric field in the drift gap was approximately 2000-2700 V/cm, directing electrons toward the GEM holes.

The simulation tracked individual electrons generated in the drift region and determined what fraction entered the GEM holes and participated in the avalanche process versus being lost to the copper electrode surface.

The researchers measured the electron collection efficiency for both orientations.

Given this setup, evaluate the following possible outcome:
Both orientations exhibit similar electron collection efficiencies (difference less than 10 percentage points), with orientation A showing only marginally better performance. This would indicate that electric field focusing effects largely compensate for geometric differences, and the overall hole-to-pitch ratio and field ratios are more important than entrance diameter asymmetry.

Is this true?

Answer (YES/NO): NO